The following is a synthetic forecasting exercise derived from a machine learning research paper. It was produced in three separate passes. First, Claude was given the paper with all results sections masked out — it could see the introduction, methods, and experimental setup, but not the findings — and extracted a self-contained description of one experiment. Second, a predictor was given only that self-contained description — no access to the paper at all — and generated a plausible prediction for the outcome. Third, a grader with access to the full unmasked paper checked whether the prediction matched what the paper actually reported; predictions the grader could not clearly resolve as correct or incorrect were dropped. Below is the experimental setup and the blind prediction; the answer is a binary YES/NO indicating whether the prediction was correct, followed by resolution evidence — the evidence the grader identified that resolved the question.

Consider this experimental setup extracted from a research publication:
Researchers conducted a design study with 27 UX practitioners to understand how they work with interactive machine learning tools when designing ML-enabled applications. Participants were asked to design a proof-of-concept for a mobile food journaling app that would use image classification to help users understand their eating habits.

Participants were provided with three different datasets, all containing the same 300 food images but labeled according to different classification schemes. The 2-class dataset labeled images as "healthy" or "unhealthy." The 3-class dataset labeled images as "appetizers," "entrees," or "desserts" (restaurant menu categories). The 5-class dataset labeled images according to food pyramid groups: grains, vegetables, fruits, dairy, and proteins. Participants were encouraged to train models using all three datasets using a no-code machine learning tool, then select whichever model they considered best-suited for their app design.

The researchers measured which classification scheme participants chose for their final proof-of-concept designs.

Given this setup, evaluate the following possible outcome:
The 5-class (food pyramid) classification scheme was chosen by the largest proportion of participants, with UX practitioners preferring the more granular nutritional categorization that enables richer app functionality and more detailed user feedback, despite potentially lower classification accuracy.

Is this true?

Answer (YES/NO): YES